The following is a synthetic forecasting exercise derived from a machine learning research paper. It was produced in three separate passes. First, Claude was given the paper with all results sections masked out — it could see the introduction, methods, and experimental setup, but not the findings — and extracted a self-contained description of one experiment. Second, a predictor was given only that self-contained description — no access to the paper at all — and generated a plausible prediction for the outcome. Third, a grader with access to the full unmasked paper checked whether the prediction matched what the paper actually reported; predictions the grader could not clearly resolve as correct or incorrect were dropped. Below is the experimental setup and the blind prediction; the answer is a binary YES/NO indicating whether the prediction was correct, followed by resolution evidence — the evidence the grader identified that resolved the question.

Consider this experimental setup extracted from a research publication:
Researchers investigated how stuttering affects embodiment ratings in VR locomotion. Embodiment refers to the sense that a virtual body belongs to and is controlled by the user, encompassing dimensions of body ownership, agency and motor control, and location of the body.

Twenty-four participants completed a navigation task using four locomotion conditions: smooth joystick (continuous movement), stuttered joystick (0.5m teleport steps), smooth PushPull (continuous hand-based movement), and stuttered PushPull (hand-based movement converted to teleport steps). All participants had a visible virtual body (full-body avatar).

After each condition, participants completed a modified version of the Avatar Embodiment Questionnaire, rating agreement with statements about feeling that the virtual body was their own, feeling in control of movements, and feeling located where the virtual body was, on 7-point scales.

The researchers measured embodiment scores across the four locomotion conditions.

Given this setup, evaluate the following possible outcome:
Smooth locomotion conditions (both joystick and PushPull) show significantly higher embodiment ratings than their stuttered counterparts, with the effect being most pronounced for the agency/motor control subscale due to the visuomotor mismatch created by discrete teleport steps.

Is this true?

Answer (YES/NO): NO